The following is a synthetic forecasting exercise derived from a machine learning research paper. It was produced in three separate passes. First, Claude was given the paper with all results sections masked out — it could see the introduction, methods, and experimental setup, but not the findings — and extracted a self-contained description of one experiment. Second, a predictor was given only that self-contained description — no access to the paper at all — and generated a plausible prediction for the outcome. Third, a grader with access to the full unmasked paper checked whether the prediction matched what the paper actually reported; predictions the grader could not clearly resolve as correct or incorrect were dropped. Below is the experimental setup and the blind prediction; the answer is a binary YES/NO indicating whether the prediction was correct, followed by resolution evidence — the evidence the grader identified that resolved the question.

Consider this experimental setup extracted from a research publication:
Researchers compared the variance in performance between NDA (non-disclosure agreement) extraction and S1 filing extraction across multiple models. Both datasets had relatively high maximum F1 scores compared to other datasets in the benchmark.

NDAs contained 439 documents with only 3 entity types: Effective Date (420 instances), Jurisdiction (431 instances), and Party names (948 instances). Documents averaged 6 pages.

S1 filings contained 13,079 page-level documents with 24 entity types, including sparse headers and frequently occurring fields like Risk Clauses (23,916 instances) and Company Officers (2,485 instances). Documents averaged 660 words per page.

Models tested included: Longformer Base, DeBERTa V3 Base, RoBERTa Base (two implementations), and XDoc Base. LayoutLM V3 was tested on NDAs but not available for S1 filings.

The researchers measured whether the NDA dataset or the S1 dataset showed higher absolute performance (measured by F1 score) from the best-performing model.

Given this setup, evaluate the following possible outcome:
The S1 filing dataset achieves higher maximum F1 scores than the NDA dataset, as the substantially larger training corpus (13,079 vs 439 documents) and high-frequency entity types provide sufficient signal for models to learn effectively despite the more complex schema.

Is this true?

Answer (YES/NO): NO